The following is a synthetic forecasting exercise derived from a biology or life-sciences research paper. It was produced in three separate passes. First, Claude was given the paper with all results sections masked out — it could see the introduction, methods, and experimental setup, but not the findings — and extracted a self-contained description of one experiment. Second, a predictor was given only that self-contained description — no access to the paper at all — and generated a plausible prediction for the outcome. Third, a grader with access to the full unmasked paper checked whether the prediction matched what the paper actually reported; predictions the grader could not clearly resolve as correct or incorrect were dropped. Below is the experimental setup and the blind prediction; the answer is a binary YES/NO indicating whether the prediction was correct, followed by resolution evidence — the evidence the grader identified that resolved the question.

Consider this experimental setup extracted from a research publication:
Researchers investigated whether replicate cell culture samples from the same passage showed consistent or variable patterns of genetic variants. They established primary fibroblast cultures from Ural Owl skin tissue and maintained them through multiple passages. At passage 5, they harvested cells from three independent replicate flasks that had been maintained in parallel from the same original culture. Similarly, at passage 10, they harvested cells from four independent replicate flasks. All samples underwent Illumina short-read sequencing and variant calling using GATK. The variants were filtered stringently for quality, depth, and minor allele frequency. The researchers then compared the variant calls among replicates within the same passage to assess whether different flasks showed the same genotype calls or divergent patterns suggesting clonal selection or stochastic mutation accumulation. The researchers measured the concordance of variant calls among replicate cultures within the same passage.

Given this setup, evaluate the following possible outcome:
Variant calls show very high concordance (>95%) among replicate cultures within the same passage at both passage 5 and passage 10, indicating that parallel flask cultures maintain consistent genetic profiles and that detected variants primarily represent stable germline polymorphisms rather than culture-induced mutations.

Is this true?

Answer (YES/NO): NO